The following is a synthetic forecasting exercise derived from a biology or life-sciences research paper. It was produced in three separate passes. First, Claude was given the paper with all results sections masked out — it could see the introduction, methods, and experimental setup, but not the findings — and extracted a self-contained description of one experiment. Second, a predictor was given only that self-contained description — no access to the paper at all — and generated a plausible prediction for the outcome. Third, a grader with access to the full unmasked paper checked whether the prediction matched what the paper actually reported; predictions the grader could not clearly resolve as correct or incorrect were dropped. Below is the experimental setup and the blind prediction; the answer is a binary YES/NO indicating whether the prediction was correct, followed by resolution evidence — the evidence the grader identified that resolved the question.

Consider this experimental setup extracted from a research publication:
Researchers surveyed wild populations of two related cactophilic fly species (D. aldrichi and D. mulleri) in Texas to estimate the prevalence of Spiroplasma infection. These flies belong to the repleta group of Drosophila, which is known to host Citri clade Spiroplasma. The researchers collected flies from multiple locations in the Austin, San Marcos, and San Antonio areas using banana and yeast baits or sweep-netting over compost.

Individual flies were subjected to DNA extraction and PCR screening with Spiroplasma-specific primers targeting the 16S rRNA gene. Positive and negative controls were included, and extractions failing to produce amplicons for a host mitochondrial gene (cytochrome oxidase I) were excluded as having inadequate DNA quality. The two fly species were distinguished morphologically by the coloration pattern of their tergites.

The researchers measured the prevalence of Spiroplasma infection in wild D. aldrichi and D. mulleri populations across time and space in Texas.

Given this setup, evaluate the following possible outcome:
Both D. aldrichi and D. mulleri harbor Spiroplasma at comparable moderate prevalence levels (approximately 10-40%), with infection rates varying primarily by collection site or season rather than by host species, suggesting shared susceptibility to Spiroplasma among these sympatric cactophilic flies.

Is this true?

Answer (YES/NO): NO